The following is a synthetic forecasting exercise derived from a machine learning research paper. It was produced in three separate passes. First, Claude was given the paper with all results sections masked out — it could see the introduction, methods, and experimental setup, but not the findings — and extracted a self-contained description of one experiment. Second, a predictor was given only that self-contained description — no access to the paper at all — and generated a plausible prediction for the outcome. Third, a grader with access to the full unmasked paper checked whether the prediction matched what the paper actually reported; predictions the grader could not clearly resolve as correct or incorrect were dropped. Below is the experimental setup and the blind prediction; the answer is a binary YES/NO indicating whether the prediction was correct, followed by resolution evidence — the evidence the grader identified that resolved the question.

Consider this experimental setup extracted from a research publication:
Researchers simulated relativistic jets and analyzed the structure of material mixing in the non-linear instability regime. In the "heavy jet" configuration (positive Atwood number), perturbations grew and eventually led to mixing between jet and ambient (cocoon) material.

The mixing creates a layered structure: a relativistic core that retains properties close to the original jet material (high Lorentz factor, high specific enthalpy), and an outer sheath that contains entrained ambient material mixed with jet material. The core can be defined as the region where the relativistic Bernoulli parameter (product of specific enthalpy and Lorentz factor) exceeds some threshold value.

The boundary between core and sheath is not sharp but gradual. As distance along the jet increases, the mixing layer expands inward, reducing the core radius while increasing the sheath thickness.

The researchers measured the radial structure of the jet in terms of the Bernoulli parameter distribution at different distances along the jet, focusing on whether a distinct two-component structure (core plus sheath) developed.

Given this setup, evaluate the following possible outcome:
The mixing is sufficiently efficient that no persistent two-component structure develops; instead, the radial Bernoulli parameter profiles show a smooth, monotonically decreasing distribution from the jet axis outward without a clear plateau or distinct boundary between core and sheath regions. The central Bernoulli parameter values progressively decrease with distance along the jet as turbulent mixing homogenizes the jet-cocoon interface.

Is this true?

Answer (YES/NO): NO